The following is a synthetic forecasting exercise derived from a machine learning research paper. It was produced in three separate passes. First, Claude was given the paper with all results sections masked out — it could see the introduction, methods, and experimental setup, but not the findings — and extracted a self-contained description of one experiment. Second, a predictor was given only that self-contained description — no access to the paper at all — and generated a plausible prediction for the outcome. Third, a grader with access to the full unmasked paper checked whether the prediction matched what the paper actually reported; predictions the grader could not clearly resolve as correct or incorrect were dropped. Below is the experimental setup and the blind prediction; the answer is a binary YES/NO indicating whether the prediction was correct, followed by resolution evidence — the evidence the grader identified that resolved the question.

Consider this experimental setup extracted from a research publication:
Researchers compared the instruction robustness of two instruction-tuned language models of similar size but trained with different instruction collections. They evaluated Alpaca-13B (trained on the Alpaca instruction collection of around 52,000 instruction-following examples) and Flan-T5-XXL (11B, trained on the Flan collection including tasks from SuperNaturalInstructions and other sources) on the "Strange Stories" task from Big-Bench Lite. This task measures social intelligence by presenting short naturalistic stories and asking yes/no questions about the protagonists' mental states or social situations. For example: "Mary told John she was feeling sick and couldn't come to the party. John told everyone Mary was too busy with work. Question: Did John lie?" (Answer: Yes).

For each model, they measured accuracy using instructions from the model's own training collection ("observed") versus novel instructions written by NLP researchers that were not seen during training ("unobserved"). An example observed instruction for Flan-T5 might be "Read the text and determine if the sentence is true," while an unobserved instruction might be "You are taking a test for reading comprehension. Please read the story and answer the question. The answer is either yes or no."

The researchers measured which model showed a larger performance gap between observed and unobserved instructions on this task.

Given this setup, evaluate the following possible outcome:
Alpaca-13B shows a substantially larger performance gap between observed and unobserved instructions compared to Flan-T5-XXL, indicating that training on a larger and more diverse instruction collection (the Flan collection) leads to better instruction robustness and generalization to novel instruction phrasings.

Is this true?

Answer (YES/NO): YES